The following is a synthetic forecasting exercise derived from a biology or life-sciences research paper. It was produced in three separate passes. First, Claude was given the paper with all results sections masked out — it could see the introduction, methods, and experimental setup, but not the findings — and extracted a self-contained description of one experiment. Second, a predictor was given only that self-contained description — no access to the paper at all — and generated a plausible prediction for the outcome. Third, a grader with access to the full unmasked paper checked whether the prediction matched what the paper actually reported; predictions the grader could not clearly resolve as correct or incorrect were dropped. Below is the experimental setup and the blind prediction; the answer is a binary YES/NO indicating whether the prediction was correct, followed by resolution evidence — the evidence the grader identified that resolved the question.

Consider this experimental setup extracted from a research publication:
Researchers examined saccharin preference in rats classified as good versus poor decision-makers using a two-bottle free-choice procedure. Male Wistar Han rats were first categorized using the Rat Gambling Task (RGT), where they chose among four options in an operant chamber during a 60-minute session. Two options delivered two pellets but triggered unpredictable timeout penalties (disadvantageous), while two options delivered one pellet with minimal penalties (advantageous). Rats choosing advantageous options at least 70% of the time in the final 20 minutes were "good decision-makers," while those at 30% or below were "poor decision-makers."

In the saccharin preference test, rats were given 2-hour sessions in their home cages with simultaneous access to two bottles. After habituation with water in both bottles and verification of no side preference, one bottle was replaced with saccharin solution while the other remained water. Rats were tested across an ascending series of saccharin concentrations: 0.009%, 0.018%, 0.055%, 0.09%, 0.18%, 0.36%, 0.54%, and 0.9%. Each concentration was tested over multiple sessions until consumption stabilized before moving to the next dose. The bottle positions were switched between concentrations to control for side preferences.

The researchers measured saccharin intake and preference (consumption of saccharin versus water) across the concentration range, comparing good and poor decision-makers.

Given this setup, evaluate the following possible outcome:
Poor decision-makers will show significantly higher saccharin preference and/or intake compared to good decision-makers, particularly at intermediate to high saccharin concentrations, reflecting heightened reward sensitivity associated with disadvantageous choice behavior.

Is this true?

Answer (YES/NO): YES